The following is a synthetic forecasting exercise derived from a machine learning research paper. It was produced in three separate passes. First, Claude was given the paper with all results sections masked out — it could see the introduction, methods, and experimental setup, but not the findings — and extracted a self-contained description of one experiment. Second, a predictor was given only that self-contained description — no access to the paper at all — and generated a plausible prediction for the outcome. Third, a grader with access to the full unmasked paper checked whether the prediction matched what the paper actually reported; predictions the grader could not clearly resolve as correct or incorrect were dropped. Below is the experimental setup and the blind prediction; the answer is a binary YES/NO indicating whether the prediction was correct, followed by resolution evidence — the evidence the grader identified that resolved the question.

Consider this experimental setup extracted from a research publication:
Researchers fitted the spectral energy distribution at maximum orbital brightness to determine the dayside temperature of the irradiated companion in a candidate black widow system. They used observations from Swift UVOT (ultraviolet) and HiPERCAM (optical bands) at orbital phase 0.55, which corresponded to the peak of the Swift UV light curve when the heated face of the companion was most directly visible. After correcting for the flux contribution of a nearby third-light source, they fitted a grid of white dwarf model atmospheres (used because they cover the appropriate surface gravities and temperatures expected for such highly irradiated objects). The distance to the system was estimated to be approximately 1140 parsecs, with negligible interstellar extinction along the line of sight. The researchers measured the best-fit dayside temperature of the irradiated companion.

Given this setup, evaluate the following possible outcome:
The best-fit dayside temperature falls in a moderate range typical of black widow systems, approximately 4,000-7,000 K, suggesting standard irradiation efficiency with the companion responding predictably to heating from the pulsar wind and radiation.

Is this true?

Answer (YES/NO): NO